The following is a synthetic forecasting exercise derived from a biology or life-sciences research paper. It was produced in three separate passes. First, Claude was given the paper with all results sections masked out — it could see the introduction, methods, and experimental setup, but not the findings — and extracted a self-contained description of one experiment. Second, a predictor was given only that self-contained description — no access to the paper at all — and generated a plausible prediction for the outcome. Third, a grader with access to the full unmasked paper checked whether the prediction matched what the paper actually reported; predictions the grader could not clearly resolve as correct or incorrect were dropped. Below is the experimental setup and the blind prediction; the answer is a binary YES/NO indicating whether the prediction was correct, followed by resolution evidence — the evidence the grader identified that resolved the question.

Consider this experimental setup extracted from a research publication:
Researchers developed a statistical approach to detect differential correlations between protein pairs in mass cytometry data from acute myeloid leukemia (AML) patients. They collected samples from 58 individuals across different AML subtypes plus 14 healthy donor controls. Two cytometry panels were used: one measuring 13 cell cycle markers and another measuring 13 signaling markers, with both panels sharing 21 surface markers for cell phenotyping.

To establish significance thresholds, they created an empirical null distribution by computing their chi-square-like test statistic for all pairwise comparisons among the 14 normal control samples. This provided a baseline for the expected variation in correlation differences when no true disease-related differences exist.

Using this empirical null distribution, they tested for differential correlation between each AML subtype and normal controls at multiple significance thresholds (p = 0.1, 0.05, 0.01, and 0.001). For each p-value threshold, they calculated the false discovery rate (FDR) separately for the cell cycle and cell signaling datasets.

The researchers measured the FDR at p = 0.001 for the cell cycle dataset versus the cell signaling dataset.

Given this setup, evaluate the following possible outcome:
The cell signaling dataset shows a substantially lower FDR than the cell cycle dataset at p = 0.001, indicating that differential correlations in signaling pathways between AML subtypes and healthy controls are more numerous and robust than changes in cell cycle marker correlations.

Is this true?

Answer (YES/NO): YES